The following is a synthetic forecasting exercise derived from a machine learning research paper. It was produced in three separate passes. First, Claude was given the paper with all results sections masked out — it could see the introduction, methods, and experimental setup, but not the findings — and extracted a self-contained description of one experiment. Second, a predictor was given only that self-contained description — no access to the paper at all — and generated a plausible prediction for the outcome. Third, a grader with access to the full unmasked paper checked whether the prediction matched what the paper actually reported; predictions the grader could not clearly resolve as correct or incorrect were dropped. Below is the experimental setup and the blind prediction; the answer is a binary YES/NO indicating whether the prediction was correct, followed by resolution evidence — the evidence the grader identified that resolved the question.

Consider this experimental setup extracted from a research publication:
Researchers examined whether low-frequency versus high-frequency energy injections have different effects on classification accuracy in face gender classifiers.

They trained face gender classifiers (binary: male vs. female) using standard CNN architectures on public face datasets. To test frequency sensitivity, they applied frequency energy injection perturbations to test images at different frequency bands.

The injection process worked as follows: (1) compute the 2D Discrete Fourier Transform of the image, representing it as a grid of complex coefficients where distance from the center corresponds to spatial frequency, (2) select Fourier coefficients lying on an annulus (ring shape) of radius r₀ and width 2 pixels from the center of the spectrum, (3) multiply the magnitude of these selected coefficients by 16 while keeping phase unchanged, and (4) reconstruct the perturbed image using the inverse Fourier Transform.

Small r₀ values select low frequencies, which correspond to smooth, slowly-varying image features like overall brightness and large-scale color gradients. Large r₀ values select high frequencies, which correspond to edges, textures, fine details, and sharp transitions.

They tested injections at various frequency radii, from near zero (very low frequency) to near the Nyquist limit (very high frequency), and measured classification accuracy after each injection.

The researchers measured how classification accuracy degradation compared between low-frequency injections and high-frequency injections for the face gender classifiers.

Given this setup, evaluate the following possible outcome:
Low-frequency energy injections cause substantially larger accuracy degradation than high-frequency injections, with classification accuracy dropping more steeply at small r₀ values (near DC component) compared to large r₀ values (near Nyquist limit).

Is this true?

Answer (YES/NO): YES